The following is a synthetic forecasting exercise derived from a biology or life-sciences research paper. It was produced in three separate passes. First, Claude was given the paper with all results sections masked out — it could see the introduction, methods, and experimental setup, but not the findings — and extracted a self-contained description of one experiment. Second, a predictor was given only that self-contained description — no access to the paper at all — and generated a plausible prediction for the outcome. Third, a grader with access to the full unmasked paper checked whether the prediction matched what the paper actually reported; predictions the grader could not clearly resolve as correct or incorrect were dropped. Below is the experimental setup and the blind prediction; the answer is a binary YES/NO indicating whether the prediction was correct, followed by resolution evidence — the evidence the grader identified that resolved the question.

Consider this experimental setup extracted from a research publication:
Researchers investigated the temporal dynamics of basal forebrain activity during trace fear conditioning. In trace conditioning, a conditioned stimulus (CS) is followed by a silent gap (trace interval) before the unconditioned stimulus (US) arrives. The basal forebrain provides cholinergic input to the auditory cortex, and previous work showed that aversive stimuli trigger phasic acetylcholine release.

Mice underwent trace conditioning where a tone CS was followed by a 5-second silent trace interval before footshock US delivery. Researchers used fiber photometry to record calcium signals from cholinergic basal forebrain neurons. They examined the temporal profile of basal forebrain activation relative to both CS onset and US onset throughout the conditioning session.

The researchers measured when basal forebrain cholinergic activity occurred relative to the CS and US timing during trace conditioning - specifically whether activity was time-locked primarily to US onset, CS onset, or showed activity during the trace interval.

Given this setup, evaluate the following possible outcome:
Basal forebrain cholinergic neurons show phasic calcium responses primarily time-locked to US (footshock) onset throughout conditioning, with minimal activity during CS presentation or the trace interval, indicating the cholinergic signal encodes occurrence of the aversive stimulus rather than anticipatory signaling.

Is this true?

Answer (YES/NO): NO